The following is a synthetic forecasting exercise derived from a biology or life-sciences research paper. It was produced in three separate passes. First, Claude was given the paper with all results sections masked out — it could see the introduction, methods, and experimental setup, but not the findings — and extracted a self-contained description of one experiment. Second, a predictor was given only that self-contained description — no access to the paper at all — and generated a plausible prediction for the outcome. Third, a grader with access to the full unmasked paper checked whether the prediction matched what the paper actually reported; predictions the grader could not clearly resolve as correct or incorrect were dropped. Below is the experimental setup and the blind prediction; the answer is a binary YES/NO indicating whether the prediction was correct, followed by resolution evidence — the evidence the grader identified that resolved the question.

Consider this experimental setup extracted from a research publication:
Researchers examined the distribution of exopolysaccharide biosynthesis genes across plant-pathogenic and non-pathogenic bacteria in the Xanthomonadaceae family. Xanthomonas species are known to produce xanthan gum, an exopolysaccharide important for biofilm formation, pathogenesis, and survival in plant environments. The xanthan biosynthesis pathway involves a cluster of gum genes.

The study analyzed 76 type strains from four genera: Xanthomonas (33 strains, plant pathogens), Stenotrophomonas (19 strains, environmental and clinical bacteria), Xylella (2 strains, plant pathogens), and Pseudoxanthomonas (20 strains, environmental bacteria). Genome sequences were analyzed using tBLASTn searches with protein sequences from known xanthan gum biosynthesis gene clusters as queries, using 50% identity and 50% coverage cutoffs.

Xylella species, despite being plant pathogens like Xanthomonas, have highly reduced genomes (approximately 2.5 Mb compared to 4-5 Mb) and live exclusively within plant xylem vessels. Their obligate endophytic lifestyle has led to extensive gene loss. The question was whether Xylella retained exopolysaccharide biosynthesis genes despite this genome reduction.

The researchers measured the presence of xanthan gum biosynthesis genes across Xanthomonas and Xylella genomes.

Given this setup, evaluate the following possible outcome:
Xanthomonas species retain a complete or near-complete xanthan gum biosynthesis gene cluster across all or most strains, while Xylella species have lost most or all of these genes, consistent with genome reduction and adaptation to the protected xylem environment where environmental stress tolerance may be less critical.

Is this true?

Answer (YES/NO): NO